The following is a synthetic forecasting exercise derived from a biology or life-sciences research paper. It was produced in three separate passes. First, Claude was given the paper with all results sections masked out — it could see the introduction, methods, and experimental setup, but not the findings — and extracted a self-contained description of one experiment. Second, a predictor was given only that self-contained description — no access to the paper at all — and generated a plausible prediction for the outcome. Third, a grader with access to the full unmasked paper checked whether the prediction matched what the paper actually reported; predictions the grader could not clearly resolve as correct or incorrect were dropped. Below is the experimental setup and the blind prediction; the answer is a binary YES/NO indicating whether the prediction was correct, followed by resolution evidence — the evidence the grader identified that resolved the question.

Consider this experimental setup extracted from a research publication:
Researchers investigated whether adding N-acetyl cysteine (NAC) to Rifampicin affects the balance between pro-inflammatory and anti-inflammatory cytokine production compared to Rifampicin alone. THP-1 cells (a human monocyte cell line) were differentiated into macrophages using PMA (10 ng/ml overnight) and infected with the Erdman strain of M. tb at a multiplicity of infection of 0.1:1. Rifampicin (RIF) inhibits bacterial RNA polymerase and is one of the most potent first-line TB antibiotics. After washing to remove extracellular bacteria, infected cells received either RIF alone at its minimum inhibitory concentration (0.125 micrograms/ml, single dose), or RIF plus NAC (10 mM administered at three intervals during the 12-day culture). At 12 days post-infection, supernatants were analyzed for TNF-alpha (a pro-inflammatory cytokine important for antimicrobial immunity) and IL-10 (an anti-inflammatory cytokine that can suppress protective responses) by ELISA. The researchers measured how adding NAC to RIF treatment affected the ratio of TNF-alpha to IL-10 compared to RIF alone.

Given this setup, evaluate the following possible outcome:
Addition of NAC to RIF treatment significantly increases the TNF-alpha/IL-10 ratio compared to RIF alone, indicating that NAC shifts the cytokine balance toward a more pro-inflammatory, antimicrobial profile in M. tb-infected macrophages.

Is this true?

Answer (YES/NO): NO